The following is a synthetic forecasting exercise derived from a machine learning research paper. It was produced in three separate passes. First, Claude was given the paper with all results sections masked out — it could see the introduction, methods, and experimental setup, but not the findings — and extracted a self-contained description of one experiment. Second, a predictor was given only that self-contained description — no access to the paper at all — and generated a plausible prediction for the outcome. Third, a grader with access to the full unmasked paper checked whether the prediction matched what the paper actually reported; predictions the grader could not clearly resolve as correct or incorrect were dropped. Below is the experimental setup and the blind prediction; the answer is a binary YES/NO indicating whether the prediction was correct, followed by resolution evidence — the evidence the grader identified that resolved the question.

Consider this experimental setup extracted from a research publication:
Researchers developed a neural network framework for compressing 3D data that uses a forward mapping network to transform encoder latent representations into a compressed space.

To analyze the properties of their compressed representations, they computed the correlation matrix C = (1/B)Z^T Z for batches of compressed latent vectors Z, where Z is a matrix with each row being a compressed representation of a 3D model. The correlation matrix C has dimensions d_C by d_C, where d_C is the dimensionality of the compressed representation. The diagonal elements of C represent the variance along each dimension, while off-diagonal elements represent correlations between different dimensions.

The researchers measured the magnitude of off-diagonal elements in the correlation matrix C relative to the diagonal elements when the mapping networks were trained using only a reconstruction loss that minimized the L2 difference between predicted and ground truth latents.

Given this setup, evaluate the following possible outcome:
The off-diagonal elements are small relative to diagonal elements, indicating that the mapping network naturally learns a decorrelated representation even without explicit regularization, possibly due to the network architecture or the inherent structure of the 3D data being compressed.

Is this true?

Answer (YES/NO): NO